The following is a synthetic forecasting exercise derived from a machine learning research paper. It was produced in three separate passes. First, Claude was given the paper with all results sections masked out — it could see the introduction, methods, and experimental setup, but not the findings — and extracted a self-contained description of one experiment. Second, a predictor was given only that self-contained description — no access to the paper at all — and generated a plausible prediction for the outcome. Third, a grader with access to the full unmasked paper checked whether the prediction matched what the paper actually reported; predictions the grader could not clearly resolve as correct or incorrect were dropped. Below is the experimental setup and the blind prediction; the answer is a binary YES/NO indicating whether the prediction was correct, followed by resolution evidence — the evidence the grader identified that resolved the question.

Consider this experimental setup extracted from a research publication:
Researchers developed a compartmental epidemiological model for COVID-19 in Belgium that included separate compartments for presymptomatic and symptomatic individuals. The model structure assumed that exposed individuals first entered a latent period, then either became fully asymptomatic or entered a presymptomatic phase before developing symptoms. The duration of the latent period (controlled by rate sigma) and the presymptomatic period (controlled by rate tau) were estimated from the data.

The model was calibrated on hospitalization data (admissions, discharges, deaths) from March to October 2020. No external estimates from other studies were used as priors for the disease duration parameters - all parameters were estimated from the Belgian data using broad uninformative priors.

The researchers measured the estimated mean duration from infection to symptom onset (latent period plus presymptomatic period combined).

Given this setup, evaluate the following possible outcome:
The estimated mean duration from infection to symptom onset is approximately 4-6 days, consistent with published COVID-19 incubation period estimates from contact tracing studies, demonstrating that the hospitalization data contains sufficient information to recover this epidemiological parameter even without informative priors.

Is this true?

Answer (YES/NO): NO